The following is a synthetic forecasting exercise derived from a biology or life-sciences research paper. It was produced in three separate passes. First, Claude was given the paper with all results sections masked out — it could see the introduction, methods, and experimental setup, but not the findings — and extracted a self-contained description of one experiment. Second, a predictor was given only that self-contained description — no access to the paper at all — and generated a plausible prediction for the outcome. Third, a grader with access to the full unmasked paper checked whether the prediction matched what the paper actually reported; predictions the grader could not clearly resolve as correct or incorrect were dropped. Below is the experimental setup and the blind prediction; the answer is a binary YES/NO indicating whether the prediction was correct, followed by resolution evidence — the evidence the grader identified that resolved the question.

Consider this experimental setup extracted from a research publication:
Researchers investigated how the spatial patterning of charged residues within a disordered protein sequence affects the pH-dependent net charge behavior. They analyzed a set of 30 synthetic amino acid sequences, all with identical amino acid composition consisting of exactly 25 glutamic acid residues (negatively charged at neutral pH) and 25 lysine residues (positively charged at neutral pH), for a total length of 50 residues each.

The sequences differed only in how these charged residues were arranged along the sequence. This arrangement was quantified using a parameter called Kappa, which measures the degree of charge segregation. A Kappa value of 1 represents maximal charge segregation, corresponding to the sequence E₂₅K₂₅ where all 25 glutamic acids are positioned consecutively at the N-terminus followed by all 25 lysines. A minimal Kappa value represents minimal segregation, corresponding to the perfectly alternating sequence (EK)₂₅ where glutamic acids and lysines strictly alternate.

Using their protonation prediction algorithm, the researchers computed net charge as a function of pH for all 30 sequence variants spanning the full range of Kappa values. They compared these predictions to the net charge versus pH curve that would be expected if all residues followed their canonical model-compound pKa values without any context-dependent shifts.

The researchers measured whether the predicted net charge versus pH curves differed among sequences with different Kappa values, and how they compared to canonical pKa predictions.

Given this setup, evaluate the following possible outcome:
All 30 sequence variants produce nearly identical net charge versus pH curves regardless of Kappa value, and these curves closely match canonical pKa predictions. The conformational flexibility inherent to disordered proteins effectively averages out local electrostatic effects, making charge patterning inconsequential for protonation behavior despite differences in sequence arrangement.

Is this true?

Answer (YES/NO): NO